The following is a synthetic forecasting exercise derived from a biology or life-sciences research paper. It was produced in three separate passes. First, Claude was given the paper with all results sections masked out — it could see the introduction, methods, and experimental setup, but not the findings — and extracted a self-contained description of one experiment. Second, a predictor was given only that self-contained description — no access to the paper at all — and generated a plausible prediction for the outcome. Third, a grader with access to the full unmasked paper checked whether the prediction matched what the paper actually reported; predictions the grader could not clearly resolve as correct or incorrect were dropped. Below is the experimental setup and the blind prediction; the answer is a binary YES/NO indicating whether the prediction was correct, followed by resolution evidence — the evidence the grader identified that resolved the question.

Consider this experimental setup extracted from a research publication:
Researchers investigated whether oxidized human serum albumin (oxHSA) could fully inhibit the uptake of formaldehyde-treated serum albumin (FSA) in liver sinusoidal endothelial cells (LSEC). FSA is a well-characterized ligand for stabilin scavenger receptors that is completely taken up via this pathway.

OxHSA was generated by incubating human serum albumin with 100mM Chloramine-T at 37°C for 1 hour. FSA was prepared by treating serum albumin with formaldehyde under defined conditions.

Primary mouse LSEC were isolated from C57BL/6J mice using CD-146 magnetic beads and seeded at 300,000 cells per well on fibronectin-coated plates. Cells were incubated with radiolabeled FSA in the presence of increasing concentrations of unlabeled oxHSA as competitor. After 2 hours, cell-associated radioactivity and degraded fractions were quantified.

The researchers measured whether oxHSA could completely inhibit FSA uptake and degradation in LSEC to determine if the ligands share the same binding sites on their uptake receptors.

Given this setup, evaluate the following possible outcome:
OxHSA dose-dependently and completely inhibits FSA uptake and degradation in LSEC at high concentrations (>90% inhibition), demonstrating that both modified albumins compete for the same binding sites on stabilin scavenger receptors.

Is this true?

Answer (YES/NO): YES